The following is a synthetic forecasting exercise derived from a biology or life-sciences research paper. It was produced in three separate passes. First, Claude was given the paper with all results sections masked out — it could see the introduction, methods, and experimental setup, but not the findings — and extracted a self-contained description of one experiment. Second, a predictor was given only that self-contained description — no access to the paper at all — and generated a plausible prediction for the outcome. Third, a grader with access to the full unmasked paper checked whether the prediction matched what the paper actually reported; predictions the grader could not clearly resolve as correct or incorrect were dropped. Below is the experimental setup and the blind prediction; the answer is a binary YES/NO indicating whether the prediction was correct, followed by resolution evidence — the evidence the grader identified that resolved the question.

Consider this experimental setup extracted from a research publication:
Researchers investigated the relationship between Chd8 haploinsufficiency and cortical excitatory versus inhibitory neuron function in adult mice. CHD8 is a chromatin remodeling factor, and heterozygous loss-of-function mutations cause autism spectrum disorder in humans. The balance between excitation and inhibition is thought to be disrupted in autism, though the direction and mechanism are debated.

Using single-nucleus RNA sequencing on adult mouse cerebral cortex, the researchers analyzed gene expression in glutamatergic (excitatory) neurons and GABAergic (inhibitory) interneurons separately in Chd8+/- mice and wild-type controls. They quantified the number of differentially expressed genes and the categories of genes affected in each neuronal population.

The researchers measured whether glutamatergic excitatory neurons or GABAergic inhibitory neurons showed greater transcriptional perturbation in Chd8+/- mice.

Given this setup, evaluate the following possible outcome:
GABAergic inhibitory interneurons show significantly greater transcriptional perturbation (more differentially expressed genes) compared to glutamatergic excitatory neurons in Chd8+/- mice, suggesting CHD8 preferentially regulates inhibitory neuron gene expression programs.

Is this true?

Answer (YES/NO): NO